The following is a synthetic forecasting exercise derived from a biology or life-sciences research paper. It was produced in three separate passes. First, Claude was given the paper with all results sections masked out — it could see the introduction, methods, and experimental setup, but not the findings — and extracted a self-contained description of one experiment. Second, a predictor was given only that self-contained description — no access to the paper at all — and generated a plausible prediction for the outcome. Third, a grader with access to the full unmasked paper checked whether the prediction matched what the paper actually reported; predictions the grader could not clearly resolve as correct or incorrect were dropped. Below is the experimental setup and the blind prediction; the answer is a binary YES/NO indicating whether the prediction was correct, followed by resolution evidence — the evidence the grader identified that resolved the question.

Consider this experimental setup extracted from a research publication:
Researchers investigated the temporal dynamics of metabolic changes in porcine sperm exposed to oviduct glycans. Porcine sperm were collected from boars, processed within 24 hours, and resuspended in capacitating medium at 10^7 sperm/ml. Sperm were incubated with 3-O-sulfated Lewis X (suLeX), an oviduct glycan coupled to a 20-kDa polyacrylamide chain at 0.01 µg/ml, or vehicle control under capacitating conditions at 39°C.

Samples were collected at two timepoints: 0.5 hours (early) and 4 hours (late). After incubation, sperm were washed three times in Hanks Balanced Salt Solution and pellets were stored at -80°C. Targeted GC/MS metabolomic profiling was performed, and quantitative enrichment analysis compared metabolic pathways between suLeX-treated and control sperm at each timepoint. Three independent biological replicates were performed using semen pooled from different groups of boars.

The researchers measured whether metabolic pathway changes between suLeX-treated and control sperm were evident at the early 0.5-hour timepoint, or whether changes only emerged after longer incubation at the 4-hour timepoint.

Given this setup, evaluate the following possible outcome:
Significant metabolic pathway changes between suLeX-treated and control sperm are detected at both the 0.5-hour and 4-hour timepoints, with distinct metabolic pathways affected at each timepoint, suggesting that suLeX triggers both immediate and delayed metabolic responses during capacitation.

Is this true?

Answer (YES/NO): NO